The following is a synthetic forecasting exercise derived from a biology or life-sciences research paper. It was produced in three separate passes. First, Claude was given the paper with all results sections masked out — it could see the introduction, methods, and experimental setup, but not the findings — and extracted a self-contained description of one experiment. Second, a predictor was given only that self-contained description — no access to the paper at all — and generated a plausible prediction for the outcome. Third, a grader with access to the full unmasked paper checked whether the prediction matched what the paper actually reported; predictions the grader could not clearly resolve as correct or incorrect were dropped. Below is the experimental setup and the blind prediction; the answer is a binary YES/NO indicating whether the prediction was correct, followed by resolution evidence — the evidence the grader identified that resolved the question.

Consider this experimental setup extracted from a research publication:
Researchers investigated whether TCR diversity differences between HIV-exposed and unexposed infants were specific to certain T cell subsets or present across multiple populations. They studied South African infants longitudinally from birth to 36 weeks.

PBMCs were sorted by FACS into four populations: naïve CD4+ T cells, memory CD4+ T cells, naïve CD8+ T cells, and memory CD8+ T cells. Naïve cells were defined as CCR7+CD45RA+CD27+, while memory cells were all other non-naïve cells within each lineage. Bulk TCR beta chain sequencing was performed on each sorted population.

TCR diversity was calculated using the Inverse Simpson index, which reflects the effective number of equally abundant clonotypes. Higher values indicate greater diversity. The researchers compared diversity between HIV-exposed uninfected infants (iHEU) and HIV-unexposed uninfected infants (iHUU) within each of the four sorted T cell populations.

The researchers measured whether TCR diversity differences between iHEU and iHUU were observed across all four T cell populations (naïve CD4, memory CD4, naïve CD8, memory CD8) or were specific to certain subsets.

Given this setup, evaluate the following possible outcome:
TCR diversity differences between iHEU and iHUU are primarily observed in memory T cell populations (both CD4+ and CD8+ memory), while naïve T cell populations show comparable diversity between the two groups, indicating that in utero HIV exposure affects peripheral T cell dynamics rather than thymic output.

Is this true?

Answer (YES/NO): NO